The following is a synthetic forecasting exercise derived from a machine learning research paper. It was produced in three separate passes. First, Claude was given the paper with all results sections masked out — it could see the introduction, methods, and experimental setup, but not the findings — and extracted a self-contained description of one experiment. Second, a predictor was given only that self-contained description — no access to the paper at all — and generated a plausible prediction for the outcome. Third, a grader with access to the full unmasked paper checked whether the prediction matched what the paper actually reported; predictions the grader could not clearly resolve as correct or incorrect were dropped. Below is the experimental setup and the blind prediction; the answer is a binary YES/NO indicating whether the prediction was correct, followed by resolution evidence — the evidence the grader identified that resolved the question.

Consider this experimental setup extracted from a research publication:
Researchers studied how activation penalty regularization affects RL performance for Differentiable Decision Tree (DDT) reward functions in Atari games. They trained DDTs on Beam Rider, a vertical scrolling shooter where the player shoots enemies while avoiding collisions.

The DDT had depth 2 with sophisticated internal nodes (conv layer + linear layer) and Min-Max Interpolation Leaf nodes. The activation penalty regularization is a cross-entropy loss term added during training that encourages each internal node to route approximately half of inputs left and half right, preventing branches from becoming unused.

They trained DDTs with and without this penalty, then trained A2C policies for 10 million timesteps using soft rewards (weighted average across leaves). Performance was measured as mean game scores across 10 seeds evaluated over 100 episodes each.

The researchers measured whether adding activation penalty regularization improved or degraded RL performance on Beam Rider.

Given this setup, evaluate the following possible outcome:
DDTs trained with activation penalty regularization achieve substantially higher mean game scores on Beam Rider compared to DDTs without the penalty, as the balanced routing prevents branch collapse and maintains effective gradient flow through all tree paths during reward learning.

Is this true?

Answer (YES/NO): NO